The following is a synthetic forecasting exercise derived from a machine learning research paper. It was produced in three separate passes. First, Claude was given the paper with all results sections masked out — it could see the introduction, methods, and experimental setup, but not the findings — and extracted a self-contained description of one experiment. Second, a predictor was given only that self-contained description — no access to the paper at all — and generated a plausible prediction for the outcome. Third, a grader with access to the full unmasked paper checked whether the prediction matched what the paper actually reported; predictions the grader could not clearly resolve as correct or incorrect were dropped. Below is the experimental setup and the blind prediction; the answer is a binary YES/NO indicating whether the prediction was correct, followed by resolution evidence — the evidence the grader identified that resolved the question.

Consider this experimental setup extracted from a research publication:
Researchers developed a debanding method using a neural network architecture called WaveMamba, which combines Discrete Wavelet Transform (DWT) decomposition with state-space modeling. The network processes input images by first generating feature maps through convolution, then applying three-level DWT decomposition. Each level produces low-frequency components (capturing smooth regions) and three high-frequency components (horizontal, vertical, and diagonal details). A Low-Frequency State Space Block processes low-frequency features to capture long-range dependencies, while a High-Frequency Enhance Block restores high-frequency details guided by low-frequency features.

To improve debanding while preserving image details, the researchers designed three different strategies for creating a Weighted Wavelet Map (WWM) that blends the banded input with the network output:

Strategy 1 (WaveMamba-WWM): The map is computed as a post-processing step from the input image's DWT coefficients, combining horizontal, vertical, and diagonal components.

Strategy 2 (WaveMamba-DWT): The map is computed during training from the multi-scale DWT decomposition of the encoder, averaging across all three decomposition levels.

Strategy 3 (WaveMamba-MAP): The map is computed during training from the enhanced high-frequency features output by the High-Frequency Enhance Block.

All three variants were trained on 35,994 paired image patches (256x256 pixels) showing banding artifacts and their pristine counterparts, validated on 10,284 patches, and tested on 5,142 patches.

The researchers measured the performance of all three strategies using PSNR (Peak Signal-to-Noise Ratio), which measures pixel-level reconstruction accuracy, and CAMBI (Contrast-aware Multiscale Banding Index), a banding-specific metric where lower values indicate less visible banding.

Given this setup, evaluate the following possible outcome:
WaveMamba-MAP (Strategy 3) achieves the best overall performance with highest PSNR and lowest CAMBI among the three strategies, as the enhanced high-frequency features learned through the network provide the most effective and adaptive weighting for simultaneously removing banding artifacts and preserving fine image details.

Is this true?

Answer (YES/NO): NO